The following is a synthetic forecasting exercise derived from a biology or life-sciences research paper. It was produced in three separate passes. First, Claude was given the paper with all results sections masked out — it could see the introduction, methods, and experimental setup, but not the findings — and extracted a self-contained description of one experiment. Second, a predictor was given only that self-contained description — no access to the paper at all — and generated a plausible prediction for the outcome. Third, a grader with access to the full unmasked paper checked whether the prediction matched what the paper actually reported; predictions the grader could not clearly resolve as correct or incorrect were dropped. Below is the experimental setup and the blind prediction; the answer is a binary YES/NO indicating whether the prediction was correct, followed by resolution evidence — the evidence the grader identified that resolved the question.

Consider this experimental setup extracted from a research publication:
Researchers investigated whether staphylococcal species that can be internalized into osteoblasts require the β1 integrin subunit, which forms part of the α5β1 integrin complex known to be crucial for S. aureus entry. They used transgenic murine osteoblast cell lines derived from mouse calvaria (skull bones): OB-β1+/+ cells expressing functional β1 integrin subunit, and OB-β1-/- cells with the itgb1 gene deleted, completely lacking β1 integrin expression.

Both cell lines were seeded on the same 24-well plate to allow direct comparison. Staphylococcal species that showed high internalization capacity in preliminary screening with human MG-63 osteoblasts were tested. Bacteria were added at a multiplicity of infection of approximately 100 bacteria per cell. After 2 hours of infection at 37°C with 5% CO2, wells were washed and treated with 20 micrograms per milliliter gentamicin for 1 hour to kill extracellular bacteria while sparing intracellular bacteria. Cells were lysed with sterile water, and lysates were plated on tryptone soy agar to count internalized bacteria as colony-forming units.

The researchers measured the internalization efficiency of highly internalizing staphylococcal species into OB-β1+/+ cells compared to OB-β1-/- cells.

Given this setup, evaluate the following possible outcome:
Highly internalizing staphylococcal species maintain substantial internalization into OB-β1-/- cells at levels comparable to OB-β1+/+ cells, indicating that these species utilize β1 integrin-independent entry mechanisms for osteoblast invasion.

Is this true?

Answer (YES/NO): NO